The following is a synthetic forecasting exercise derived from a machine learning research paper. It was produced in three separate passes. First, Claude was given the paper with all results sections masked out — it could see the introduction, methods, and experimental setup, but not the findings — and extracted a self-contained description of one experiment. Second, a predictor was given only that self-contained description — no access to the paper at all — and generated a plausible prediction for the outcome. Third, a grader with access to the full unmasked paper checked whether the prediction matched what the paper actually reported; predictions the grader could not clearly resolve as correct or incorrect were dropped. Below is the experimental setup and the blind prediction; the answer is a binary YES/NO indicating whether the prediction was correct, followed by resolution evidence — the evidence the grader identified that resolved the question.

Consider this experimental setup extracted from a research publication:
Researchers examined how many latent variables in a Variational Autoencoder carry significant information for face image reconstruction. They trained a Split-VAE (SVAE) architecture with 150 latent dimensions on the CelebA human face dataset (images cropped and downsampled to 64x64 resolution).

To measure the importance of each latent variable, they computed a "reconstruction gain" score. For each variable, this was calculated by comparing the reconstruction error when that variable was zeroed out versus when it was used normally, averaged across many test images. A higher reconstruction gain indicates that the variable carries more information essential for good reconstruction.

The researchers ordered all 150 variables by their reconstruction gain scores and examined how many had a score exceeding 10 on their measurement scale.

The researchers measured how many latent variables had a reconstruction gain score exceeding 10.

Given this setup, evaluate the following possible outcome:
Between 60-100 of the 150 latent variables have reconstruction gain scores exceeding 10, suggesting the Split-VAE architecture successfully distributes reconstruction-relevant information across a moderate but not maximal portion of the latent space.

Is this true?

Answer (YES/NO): NO